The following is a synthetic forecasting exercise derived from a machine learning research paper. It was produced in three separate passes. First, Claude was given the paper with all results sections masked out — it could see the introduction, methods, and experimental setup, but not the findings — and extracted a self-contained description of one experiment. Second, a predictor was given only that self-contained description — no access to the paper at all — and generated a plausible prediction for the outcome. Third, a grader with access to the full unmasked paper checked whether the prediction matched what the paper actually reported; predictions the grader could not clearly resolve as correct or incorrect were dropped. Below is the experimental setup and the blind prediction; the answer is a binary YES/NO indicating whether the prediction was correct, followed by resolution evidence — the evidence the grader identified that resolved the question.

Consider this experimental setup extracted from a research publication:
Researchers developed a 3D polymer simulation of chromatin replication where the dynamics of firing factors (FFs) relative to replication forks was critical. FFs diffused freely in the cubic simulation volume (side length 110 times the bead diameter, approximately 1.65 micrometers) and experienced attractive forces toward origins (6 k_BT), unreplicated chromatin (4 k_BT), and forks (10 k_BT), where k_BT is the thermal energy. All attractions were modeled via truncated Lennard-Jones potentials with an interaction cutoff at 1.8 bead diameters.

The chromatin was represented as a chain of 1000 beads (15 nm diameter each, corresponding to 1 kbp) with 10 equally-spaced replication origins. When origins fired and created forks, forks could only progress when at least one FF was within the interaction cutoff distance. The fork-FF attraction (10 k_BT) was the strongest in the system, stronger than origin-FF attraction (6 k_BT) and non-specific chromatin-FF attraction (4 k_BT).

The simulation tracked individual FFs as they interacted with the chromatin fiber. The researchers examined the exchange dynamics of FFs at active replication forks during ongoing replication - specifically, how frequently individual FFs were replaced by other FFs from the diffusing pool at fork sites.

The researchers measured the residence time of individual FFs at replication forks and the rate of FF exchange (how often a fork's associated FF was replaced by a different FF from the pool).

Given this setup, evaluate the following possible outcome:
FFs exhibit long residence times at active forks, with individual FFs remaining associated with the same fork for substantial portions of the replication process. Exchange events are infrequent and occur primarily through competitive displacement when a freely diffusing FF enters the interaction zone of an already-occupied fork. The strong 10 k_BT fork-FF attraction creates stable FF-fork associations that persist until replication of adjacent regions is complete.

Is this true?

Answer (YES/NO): NO